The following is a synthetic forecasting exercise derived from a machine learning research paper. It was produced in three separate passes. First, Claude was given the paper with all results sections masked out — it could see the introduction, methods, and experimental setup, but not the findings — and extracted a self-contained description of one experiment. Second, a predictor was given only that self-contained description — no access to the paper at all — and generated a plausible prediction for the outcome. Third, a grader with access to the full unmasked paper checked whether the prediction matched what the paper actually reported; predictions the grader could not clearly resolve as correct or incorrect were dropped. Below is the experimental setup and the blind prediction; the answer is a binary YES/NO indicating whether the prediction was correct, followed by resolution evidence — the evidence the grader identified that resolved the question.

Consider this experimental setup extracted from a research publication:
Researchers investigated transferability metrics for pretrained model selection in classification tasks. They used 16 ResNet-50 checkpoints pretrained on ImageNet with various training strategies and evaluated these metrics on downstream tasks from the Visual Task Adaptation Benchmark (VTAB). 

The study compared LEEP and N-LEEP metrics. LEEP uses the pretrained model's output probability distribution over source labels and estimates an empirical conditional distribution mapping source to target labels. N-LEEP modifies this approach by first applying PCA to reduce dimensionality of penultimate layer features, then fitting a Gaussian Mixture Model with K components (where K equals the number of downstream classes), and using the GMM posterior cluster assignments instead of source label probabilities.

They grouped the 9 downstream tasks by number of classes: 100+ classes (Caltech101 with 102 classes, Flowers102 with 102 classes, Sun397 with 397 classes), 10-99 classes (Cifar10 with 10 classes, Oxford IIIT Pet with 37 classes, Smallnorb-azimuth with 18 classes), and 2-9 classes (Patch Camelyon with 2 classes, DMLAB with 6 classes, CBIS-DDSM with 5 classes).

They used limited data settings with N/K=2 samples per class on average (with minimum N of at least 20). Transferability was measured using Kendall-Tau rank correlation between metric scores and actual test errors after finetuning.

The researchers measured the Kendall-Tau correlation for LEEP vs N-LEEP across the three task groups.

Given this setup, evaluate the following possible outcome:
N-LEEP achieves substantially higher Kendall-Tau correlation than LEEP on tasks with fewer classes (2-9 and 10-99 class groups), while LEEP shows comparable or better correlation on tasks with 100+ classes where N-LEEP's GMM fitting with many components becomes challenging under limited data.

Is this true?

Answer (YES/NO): NO